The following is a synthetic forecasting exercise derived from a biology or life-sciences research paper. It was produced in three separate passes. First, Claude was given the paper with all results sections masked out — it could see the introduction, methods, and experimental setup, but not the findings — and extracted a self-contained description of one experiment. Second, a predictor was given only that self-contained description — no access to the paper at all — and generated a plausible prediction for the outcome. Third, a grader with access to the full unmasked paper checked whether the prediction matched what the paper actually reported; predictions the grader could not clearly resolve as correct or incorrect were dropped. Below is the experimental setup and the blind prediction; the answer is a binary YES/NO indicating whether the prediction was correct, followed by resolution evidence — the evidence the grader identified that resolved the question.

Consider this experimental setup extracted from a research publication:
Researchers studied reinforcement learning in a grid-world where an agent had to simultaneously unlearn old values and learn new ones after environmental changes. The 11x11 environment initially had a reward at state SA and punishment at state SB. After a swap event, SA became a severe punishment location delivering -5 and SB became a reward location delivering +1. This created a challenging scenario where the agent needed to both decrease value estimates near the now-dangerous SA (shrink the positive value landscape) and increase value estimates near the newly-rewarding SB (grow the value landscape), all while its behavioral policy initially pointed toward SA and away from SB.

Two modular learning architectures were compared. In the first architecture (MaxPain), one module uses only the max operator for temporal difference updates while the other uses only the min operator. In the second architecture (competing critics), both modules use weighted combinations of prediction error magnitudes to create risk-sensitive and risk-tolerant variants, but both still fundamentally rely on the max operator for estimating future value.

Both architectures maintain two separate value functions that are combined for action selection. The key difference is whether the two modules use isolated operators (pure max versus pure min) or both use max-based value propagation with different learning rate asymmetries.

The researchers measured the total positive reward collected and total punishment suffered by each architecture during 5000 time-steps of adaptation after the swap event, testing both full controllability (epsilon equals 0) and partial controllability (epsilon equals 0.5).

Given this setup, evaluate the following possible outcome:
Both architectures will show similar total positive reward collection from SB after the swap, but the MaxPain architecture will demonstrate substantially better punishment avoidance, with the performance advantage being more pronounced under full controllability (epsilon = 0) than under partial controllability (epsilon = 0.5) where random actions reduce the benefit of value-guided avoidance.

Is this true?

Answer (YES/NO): NO